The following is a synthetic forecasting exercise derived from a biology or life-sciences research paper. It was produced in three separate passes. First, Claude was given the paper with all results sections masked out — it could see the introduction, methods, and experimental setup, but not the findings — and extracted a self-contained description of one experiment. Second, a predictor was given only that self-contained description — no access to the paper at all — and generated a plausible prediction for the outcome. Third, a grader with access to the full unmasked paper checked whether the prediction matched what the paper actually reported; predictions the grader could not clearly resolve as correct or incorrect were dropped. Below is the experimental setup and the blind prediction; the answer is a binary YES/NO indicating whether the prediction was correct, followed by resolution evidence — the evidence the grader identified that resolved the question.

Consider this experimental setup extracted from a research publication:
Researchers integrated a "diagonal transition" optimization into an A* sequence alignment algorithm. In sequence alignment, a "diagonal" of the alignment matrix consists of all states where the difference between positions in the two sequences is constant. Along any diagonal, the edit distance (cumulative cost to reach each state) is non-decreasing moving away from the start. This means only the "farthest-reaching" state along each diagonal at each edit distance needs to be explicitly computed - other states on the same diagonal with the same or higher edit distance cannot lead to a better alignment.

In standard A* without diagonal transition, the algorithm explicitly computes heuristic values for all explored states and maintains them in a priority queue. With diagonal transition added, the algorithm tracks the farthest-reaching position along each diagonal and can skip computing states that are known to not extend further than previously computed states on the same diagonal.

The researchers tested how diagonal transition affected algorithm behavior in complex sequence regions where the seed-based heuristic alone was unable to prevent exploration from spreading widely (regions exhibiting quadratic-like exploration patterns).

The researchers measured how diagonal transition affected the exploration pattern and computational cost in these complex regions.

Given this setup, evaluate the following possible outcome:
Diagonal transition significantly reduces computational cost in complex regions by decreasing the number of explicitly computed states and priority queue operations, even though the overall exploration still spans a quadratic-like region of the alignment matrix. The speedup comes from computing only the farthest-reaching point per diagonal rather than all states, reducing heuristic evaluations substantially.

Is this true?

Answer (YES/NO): YES